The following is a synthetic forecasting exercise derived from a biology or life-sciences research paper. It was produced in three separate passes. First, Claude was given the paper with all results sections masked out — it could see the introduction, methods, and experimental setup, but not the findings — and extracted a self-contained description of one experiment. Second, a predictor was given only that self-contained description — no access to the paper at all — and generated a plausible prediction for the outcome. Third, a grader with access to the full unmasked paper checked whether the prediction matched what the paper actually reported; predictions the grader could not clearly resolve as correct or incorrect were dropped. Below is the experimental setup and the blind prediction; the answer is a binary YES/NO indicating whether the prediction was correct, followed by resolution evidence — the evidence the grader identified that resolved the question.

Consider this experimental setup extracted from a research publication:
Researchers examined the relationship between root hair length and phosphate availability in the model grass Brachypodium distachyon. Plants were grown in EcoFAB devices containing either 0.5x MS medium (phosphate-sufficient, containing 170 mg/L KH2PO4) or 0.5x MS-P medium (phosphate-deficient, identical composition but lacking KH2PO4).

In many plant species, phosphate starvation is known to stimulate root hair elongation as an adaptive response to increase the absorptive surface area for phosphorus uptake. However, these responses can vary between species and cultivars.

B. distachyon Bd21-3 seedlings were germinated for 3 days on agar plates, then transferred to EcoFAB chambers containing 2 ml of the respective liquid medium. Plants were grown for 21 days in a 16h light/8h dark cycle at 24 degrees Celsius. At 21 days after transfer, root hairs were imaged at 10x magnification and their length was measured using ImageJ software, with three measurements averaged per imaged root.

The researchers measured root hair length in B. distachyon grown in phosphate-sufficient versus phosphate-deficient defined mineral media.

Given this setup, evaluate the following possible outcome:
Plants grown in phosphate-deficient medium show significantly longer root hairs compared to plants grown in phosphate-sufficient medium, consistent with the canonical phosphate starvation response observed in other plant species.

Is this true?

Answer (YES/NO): NO